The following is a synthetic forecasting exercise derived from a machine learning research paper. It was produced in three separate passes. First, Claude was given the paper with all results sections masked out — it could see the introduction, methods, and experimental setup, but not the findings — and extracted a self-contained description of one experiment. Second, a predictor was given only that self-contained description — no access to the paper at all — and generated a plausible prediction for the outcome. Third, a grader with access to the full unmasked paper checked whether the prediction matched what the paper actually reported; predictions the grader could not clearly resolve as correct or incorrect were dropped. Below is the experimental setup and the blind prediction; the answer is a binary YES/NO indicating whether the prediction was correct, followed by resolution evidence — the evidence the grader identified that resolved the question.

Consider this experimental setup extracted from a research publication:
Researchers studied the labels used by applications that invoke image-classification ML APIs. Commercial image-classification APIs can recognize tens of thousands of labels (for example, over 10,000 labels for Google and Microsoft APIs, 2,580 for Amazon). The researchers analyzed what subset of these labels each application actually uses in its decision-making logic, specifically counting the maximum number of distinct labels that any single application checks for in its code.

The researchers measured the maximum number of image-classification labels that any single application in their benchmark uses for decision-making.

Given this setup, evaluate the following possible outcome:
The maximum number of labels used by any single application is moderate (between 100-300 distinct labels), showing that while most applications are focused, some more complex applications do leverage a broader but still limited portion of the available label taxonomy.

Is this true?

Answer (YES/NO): NO